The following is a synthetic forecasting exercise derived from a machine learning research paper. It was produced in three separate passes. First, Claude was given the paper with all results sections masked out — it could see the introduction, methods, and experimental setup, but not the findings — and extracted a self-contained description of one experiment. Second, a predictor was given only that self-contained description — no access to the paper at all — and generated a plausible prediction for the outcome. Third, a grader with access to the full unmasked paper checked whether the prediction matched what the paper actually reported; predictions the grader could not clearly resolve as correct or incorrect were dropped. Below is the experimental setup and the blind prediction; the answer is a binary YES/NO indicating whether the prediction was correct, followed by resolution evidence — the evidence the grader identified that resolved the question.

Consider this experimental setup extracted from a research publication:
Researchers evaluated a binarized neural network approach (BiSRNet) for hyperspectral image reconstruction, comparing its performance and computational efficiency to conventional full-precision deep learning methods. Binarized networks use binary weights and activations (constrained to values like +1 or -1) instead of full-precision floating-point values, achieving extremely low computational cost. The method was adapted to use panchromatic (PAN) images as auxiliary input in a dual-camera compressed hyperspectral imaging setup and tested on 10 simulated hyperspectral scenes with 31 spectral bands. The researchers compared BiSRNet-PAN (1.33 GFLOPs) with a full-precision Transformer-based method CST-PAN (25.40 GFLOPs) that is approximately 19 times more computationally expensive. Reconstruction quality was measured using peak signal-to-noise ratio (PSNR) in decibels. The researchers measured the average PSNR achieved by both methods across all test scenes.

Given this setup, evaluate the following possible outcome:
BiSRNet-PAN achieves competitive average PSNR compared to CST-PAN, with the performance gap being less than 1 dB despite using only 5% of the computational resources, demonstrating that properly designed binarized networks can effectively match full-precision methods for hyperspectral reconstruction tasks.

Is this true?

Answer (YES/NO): NO